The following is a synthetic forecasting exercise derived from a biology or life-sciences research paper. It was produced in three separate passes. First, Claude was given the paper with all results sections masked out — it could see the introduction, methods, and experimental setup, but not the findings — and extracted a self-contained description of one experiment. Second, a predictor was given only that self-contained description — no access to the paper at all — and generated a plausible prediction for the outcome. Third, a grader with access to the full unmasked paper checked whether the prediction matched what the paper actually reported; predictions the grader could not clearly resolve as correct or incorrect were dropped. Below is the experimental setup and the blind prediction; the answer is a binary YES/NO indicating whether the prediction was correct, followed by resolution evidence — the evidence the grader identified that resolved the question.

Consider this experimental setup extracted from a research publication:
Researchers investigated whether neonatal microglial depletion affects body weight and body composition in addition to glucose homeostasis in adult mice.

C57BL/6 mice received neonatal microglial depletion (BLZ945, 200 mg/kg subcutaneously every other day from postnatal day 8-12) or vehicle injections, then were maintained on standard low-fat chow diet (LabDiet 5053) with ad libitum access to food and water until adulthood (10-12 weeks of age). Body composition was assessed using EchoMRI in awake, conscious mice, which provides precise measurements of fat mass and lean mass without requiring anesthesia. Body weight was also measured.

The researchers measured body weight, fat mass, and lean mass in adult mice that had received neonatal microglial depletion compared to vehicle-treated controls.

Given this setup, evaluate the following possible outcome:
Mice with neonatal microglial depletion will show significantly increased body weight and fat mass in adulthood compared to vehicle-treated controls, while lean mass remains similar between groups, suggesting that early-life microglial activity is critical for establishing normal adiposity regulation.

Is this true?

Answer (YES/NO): NO